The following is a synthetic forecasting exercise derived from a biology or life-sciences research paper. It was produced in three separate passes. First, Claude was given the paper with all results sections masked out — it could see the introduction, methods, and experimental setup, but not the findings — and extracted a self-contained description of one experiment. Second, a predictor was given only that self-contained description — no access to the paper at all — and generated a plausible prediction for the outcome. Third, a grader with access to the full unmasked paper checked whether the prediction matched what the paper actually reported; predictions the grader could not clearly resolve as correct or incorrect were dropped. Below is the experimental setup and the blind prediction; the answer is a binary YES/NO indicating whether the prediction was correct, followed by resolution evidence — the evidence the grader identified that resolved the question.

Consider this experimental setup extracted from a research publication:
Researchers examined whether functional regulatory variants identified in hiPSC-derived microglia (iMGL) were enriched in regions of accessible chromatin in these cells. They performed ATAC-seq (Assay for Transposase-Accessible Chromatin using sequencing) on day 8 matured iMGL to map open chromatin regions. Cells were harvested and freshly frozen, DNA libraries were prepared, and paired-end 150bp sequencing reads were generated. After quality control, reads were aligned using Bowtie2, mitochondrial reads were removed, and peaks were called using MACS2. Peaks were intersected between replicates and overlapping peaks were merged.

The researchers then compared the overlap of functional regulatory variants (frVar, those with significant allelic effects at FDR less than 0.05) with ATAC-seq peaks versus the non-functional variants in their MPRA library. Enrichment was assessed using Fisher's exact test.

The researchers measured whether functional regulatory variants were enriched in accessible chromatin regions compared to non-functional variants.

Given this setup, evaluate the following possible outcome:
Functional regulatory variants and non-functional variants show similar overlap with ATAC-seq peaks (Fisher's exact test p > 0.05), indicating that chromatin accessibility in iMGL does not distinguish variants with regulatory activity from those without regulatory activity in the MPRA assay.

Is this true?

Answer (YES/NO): NO